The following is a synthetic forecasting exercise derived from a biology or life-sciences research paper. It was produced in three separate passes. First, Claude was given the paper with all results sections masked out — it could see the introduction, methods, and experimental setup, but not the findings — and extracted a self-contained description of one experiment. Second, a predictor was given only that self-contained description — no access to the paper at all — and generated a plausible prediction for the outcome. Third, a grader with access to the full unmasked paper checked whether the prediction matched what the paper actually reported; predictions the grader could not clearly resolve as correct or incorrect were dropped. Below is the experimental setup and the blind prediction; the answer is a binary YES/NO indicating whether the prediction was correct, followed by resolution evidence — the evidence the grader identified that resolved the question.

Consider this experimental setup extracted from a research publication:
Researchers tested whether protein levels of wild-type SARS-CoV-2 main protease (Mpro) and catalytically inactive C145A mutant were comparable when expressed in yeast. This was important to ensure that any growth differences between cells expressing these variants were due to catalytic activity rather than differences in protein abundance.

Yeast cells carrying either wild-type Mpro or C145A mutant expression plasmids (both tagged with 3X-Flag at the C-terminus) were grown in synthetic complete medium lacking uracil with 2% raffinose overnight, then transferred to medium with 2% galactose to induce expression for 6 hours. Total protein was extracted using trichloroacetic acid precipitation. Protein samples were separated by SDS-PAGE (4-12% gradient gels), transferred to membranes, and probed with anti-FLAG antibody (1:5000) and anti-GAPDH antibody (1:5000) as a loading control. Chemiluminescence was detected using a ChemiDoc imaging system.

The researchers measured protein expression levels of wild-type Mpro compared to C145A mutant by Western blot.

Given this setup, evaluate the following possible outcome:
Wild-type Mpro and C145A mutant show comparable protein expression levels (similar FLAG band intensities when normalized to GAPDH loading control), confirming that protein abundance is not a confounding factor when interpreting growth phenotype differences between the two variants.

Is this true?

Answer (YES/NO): YES